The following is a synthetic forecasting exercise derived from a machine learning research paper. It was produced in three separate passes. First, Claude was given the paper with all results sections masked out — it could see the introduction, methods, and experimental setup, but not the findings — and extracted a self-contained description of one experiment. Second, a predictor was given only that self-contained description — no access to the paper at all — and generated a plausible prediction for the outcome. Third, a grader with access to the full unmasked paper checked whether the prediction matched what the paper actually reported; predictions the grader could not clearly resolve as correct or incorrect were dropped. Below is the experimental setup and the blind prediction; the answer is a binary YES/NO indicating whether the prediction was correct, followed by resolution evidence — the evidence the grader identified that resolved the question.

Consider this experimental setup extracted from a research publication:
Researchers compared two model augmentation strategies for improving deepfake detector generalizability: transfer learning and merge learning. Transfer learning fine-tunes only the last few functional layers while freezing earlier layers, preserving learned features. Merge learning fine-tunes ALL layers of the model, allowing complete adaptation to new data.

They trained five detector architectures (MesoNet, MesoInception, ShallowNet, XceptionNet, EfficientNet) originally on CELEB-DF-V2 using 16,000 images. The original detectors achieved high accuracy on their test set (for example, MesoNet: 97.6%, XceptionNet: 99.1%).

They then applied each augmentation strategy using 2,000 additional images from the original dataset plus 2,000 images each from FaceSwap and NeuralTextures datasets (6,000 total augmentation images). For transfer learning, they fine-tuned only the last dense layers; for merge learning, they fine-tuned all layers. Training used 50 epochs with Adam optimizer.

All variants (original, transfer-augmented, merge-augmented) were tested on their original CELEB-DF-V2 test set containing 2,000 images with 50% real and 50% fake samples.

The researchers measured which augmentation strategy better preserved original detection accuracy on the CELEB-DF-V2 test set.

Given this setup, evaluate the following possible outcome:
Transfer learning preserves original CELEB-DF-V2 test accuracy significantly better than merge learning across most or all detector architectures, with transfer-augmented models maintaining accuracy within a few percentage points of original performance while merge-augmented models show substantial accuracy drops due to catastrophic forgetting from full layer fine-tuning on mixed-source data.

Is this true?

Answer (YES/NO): NO